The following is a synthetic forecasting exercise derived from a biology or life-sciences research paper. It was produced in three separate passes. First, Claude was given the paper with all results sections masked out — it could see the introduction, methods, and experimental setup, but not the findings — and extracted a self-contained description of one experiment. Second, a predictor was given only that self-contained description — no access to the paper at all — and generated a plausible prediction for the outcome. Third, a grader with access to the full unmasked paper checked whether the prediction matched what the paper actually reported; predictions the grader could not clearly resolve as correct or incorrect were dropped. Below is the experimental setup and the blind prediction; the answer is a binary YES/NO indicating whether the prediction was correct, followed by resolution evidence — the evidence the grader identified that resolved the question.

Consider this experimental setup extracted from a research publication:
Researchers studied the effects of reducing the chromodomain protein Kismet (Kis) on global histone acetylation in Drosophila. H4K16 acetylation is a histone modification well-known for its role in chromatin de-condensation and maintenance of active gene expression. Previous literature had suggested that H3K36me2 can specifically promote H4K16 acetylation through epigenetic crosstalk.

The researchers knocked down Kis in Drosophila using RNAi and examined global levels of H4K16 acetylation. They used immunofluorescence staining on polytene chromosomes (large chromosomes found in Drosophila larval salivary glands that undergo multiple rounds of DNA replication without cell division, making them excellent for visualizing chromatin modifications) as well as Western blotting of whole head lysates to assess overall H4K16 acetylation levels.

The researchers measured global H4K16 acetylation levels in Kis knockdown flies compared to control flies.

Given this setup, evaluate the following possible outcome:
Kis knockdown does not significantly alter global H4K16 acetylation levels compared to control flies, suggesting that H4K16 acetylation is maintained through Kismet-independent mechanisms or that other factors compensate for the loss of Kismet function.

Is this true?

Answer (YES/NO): NO